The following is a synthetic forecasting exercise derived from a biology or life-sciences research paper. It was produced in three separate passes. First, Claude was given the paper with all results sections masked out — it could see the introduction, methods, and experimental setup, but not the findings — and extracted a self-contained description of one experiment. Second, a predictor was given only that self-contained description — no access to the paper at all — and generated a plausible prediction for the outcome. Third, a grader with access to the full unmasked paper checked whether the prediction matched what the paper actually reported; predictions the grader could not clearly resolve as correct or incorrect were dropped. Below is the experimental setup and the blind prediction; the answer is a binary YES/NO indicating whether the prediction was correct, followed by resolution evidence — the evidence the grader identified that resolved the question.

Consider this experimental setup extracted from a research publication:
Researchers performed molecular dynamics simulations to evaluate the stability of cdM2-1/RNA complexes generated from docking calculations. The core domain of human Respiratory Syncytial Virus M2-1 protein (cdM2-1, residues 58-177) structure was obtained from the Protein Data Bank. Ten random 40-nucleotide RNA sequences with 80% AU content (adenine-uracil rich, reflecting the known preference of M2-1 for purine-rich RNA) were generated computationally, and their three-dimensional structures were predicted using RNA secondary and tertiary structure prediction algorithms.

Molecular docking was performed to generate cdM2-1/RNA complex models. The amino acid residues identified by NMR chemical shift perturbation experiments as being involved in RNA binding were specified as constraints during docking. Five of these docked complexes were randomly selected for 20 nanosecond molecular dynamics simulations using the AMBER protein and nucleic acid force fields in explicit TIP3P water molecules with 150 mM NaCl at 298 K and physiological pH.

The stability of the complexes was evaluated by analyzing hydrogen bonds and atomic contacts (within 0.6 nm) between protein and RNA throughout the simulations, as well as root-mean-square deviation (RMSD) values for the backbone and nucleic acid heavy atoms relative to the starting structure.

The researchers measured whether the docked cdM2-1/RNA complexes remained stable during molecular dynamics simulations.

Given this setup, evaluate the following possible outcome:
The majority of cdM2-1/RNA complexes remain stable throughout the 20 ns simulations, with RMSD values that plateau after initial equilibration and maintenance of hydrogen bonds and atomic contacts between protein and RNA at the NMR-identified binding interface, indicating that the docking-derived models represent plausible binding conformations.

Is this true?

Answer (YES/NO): YES